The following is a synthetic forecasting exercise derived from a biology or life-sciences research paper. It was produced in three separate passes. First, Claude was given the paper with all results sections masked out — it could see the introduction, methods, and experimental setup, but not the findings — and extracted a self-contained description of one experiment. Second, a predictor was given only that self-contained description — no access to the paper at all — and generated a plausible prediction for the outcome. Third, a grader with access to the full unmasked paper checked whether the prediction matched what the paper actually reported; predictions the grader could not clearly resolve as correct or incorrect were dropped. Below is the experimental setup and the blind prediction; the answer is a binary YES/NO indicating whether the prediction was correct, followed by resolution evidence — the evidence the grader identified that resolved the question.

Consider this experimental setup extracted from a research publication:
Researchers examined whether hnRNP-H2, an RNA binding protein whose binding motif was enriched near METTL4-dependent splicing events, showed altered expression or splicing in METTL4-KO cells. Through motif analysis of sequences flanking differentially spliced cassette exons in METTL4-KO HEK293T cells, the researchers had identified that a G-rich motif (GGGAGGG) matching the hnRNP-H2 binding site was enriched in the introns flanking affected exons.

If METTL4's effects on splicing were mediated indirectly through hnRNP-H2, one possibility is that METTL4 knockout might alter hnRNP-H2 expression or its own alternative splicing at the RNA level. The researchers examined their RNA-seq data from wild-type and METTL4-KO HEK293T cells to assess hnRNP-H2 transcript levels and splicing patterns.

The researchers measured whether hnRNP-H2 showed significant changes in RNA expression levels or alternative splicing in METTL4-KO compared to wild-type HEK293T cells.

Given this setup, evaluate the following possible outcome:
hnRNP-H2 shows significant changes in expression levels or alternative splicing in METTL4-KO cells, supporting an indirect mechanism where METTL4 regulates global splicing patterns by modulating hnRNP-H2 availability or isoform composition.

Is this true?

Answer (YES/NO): NO